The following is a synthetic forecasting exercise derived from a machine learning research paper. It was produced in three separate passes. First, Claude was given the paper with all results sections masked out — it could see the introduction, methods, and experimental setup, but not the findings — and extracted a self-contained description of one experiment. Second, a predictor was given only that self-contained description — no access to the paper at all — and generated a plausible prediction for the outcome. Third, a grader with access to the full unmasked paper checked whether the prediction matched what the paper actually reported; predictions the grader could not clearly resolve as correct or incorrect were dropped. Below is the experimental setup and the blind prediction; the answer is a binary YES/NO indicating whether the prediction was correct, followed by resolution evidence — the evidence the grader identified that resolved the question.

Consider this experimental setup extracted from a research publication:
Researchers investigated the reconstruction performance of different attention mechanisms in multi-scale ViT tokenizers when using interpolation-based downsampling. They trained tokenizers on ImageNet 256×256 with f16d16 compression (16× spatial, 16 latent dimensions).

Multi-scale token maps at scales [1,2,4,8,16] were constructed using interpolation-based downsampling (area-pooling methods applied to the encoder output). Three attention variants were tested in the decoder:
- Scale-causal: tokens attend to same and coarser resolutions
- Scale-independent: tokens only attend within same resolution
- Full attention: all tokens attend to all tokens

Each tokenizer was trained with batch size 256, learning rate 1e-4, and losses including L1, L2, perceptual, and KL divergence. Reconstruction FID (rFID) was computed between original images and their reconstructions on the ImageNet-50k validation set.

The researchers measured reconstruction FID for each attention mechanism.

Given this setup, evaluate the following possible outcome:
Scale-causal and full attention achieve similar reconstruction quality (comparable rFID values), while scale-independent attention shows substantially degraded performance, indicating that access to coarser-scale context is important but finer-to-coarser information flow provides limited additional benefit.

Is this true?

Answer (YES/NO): NO